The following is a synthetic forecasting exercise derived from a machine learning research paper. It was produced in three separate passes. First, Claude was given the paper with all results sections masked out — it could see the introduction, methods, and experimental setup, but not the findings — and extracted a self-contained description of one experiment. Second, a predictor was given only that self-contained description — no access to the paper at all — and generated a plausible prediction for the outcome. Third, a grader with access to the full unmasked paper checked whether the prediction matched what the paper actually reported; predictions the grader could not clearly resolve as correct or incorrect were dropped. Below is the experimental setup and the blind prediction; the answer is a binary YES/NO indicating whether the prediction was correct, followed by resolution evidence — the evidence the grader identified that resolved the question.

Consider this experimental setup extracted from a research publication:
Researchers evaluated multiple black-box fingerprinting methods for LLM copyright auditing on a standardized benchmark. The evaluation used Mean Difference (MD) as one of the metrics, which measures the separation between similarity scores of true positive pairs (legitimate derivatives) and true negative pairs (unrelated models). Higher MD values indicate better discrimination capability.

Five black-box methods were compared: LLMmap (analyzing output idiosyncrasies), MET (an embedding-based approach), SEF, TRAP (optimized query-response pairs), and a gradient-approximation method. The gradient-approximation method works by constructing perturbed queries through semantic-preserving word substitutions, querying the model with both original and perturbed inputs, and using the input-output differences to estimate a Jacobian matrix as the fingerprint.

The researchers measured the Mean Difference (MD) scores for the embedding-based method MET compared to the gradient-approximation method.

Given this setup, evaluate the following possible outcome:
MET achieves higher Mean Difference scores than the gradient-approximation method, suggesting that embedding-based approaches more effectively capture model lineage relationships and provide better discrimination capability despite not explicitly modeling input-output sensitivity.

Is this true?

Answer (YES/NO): NO